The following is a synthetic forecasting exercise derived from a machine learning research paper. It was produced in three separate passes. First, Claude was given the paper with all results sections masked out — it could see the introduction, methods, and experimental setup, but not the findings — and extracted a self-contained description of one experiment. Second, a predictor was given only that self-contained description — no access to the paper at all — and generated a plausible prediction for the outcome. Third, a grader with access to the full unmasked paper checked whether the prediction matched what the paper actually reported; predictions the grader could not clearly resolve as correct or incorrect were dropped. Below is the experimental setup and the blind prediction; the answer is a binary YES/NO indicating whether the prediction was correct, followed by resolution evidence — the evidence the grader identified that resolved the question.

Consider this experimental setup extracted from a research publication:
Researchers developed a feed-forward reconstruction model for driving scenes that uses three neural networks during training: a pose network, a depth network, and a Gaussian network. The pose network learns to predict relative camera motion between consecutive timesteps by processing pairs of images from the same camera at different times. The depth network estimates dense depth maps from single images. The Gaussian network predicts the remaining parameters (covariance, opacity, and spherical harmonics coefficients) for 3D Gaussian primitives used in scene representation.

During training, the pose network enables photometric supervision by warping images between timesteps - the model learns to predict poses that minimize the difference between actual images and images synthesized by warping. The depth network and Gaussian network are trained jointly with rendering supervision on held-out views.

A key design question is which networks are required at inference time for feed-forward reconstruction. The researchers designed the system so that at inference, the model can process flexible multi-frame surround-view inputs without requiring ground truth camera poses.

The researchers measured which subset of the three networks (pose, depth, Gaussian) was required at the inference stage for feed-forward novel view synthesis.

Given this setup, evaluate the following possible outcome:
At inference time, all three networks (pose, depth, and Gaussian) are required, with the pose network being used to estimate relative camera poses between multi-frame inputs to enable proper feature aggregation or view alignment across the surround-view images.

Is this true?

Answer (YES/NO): NO